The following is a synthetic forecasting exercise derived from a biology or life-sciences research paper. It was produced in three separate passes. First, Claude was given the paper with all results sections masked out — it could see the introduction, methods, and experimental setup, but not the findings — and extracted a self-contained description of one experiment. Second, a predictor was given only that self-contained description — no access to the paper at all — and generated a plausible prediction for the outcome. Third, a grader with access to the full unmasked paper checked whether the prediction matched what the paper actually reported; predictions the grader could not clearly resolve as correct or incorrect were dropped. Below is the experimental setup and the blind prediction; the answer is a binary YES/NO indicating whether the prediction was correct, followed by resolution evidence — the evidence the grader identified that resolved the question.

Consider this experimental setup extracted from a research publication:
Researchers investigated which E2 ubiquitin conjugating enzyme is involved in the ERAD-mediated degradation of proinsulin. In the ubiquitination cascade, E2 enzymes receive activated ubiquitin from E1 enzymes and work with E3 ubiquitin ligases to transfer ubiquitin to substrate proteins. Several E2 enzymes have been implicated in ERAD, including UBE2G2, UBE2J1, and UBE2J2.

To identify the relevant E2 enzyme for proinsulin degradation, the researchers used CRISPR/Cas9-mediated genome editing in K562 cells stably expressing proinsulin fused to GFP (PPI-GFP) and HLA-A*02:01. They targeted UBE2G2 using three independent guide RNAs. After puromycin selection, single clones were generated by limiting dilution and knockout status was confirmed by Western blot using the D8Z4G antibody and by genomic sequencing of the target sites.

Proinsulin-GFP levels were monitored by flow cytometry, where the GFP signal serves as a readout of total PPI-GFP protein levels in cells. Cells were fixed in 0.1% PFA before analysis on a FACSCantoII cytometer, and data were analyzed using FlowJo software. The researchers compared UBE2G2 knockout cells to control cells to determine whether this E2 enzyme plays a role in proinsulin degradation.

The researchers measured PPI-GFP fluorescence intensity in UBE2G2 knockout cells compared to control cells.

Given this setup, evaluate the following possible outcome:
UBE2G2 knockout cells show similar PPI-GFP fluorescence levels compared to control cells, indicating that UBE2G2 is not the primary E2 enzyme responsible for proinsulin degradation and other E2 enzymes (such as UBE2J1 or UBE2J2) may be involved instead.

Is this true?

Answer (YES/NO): NO